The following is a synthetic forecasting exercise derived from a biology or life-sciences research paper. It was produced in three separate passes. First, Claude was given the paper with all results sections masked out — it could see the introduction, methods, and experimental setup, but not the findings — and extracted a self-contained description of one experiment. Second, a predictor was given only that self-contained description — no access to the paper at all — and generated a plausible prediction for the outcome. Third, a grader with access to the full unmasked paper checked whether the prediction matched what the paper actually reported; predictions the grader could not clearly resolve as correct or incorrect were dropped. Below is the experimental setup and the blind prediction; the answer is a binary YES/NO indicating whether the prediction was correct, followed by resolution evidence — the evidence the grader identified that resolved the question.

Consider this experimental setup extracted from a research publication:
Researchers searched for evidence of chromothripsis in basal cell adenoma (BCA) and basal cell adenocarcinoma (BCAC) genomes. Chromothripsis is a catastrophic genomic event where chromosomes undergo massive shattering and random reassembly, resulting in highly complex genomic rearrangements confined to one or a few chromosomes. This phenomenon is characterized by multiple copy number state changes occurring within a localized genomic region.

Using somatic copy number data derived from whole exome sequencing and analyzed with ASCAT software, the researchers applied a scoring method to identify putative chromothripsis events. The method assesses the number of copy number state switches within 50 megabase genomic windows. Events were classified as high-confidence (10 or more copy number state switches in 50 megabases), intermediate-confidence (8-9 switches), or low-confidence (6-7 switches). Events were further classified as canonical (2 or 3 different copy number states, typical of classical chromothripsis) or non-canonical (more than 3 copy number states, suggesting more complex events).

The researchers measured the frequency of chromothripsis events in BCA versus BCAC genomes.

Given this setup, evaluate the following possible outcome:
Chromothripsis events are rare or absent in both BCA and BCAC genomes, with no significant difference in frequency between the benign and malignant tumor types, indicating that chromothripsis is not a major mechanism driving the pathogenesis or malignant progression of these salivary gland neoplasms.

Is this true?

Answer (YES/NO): NO